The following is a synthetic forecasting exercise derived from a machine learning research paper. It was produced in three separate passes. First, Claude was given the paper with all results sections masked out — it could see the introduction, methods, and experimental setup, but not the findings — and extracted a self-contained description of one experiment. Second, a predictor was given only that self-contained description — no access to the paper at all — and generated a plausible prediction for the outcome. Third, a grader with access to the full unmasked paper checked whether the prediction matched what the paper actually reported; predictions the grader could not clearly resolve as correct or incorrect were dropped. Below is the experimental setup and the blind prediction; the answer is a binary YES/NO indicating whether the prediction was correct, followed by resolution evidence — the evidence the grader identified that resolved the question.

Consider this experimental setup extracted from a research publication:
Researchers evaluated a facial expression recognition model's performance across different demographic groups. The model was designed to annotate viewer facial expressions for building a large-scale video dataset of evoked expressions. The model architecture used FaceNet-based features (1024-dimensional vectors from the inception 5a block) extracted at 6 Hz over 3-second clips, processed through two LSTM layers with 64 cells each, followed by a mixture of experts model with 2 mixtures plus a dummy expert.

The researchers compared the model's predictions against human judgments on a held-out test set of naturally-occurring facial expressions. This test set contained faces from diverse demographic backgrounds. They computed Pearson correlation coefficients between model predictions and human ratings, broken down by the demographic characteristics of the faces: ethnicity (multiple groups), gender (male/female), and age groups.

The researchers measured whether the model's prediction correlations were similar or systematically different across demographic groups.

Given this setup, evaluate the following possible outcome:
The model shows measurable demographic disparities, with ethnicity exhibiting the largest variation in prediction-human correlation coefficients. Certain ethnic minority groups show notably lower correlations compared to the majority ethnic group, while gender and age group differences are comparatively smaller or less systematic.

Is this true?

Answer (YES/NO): NO